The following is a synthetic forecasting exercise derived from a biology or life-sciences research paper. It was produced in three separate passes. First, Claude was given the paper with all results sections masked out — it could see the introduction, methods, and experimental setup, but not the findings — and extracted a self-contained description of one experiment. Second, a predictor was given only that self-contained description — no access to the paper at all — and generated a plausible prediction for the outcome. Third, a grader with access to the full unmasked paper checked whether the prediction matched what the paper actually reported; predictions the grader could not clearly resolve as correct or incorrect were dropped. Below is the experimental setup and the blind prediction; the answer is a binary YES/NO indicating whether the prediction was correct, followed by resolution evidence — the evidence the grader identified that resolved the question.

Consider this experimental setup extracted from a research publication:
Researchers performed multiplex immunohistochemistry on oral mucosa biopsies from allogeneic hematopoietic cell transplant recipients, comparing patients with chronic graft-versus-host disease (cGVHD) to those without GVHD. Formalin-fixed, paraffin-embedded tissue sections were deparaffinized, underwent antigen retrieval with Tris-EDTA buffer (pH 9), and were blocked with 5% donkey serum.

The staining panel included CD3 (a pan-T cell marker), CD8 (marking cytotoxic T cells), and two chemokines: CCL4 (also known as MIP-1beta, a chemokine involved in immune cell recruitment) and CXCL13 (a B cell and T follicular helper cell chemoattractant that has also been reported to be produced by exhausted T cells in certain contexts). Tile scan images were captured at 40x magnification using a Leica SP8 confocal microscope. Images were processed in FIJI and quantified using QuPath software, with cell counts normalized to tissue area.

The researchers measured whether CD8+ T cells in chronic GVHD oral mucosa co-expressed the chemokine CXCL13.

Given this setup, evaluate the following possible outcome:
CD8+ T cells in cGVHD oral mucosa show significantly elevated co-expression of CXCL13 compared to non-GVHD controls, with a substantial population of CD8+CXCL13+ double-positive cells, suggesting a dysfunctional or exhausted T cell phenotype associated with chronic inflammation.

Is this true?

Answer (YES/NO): YES